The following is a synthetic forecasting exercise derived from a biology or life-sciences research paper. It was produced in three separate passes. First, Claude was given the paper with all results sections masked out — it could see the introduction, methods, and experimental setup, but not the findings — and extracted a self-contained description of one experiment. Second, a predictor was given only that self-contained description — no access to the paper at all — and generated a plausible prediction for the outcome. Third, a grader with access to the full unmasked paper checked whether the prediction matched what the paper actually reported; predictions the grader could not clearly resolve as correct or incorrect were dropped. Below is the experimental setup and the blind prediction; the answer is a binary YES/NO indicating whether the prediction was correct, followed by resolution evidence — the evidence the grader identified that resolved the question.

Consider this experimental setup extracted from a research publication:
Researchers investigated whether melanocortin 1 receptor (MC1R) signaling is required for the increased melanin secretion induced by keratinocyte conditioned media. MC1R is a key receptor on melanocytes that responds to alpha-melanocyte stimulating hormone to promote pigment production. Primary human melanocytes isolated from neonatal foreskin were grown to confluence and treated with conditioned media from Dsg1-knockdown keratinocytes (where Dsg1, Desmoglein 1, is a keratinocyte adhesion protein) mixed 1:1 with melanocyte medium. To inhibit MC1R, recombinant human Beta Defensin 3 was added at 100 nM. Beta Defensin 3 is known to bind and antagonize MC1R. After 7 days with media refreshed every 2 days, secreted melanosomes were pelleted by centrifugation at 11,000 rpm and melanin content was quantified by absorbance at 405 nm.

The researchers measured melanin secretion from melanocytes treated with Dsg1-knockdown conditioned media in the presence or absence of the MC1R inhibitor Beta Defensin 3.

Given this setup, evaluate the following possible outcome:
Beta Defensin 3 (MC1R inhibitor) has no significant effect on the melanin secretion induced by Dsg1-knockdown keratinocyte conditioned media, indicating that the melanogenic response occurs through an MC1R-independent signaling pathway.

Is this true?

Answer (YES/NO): NO